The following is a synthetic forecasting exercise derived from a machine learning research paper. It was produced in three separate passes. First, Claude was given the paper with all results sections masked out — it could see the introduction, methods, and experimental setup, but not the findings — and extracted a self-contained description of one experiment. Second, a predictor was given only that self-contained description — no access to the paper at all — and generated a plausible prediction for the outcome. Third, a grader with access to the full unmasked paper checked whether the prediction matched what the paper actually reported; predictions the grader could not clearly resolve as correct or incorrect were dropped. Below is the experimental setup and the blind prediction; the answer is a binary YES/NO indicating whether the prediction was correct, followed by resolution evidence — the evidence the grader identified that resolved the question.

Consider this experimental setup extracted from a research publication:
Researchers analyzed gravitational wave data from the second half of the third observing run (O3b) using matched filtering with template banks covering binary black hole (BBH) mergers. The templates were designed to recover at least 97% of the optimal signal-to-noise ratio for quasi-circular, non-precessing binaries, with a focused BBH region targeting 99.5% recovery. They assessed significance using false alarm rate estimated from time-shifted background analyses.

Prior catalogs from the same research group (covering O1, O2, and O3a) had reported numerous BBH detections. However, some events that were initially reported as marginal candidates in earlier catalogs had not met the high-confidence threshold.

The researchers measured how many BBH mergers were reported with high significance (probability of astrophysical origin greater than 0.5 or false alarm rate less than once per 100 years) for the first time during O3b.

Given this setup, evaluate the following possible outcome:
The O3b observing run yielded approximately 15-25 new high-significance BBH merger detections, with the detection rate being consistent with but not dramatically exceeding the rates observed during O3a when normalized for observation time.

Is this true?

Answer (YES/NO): NO